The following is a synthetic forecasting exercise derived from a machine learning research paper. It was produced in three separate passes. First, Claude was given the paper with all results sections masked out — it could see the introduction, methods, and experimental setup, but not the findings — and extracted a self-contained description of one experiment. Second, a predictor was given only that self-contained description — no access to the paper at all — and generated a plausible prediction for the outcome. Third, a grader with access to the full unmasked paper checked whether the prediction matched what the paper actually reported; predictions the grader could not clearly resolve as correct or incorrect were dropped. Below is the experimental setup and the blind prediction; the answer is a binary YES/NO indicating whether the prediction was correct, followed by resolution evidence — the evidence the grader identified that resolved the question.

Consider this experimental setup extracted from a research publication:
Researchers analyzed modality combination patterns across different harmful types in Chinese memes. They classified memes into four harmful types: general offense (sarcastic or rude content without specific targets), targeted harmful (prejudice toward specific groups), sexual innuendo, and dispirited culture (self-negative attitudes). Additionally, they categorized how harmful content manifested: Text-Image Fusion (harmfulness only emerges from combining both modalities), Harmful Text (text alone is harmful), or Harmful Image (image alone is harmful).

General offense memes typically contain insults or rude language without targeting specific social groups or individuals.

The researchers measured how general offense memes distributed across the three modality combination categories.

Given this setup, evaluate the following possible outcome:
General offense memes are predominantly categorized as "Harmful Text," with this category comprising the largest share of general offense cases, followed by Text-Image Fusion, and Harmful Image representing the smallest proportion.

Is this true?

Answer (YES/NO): YES